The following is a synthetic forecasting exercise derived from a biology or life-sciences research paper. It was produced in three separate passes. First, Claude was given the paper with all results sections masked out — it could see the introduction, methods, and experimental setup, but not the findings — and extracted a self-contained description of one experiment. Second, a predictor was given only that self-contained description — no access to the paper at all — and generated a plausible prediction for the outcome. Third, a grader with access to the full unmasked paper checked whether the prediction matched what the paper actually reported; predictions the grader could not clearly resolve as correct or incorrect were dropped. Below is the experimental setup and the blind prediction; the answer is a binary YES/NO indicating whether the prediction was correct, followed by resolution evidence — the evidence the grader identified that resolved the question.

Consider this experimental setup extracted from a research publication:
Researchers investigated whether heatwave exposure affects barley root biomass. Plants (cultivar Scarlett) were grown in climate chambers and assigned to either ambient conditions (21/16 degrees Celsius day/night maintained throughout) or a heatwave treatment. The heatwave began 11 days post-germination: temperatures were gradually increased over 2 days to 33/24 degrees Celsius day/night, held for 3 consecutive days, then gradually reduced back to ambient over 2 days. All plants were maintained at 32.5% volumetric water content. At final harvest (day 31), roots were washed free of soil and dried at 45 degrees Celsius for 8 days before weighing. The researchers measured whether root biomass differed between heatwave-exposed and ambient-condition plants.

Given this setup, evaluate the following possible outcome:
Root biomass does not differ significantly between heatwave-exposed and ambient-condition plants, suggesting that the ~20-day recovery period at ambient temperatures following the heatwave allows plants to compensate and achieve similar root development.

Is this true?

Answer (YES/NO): NO